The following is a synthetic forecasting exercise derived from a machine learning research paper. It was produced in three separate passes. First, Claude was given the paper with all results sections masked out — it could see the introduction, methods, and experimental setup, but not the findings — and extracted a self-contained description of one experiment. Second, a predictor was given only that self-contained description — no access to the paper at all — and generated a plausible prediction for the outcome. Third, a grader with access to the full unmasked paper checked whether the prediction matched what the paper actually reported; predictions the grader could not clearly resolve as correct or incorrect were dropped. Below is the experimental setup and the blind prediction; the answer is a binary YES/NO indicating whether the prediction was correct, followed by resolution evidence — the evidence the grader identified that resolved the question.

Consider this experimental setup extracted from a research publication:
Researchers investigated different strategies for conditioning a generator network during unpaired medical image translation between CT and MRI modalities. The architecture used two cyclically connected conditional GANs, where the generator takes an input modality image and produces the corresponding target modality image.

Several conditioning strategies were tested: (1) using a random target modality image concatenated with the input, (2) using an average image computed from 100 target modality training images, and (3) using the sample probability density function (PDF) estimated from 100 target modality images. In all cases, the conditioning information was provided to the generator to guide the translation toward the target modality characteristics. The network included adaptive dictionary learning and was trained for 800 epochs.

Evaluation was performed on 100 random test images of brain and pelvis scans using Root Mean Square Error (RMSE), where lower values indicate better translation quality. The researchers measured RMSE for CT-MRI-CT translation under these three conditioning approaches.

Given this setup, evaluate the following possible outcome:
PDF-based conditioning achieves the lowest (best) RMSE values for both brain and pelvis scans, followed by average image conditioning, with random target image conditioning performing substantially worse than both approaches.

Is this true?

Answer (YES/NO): NO